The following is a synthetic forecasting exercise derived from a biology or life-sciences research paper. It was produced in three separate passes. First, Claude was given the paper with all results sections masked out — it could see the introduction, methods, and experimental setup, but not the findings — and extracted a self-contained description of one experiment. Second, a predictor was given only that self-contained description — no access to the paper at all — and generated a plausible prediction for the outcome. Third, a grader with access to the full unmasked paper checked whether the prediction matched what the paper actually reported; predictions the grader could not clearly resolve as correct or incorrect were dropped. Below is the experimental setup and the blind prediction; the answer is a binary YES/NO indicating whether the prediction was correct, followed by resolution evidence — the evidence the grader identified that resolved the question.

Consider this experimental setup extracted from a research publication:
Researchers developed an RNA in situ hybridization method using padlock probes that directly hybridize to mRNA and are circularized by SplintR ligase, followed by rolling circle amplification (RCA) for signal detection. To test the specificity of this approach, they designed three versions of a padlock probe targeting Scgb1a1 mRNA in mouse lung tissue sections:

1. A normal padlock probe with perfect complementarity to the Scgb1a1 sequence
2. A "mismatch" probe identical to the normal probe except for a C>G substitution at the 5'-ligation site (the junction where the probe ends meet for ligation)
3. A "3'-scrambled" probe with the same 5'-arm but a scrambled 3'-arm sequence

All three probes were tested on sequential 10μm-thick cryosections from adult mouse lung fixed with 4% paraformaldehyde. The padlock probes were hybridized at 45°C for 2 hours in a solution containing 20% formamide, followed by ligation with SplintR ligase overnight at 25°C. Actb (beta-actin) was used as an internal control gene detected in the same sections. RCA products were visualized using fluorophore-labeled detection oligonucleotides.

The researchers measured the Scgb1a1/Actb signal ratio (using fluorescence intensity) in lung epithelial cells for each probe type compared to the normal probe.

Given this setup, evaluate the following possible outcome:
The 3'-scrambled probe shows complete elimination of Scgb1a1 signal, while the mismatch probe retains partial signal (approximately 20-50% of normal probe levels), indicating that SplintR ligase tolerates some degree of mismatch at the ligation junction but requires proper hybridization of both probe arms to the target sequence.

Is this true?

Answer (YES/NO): YES